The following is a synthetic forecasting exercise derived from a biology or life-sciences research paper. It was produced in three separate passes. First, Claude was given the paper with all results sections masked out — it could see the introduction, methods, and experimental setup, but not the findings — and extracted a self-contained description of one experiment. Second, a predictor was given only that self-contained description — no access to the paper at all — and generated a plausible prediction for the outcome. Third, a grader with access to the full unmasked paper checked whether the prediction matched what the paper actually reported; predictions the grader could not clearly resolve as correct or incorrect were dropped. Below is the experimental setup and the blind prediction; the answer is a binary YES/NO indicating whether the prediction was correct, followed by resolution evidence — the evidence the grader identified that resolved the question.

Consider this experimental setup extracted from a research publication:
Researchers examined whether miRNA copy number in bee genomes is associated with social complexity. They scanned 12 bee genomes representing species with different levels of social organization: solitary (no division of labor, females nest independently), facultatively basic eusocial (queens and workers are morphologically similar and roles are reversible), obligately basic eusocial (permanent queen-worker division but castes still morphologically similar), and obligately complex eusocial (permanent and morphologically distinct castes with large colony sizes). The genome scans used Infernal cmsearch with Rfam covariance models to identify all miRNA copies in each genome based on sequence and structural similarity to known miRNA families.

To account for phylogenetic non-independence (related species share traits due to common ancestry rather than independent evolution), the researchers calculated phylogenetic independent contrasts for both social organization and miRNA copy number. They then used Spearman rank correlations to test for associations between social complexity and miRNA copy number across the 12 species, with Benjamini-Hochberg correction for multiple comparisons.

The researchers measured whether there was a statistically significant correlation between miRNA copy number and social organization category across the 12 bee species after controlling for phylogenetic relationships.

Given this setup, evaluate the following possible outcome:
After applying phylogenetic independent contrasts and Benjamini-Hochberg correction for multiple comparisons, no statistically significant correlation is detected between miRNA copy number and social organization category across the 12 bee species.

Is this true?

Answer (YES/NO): YES